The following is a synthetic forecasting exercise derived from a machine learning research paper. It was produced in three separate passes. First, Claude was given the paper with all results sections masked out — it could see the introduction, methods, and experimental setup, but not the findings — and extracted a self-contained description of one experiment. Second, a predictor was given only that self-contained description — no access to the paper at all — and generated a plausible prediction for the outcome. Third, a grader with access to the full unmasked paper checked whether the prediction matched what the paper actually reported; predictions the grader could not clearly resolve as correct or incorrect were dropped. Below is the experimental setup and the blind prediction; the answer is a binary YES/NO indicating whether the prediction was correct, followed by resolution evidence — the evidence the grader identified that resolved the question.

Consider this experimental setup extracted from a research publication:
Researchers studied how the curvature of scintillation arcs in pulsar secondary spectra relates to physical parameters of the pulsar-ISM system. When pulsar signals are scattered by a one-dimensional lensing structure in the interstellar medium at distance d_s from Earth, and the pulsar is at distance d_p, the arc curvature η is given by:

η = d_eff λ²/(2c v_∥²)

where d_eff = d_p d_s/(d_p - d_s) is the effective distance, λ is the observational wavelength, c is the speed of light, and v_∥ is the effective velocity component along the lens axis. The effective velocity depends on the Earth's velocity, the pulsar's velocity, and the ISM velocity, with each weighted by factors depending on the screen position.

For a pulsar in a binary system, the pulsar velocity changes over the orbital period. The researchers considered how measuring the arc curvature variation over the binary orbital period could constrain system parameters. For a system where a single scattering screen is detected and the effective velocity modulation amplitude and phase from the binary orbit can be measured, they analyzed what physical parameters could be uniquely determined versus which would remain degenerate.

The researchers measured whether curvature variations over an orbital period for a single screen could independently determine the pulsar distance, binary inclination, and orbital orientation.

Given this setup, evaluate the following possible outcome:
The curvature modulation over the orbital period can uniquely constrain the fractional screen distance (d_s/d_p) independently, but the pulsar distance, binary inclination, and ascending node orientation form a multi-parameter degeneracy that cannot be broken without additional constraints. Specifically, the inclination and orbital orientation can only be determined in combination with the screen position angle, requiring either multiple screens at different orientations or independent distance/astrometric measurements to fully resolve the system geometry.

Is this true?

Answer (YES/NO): NO